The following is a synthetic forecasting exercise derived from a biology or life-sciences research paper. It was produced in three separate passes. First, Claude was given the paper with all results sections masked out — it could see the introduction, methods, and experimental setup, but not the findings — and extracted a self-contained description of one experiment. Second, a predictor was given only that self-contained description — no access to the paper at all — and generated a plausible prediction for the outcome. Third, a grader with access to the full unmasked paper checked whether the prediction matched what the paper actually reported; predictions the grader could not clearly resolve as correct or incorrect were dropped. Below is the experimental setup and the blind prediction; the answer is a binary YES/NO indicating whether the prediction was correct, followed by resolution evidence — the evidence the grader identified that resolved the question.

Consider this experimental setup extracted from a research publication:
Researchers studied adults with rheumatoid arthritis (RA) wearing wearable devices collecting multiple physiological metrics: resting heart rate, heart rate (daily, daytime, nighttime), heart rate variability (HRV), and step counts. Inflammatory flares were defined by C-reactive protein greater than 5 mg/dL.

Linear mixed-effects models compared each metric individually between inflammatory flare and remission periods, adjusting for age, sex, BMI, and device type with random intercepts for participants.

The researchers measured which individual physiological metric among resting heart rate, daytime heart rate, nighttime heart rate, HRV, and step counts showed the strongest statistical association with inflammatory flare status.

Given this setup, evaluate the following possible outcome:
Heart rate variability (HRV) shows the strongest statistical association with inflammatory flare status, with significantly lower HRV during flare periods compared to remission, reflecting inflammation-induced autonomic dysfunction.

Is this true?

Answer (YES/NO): NO